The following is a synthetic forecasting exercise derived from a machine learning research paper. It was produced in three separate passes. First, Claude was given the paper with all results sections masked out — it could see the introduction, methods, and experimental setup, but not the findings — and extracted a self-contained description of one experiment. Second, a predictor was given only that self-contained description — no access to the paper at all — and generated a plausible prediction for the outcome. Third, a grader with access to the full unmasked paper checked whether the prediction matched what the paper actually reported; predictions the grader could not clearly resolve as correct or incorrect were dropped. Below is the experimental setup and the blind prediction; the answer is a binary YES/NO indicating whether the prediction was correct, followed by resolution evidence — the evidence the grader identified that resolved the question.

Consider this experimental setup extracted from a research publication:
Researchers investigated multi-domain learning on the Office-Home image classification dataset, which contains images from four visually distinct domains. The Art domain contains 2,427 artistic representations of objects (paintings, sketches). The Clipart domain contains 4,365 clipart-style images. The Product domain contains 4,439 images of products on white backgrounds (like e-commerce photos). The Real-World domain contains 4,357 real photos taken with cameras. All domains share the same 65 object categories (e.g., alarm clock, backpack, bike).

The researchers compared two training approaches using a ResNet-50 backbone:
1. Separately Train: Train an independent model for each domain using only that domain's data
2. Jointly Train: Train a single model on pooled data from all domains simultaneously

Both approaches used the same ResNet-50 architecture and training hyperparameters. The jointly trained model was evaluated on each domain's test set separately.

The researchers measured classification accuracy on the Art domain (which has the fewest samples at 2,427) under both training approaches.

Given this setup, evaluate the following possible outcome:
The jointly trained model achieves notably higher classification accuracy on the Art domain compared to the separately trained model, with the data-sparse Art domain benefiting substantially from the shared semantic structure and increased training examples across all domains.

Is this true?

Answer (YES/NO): NO